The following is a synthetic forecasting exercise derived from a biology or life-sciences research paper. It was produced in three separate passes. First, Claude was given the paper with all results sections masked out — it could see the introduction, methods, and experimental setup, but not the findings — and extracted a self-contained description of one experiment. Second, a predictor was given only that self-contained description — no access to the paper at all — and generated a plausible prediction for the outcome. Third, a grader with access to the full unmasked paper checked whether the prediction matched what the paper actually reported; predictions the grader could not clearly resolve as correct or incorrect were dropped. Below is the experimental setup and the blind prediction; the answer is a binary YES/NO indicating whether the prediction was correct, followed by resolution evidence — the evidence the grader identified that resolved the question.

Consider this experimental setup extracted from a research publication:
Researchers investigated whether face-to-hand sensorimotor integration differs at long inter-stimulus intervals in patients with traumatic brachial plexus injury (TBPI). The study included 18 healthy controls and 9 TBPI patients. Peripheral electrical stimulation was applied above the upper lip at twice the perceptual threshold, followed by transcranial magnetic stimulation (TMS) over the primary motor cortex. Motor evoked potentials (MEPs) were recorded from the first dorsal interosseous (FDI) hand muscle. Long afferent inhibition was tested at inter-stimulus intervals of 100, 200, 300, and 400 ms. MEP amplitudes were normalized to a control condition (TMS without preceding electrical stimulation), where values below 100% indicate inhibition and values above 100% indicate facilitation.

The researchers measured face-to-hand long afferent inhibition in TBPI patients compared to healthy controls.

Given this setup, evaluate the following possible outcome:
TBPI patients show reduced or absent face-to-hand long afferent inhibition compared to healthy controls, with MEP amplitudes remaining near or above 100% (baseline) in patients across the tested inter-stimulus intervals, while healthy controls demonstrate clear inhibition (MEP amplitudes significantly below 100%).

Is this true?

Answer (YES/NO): NO